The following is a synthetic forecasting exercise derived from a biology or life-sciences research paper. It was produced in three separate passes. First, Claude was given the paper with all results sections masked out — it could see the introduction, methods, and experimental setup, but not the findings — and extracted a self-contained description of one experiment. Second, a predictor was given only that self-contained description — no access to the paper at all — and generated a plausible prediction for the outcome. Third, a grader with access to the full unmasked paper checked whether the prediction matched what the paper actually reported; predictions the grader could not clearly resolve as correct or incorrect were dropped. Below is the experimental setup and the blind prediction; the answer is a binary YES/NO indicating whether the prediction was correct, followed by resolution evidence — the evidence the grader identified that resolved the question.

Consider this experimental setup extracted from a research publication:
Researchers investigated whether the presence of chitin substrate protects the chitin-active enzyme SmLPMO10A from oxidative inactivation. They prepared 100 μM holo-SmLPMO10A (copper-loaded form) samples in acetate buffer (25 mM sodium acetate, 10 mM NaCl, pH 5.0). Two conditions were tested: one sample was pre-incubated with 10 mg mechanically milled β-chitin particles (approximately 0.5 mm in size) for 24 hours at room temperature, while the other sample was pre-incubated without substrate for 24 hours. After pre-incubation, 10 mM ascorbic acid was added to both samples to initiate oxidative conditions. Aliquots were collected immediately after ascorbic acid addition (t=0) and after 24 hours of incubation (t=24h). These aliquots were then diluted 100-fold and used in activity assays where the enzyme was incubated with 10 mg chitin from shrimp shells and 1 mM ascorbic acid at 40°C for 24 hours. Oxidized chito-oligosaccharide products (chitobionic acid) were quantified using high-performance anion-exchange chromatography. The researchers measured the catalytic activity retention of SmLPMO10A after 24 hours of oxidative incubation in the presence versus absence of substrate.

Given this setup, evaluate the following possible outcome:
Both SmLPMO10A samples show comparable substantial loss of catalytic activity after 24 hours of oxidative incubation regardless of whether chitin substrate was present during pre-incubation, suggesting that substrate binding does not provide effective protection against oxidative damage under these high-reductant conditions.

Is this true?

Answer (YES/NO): NO